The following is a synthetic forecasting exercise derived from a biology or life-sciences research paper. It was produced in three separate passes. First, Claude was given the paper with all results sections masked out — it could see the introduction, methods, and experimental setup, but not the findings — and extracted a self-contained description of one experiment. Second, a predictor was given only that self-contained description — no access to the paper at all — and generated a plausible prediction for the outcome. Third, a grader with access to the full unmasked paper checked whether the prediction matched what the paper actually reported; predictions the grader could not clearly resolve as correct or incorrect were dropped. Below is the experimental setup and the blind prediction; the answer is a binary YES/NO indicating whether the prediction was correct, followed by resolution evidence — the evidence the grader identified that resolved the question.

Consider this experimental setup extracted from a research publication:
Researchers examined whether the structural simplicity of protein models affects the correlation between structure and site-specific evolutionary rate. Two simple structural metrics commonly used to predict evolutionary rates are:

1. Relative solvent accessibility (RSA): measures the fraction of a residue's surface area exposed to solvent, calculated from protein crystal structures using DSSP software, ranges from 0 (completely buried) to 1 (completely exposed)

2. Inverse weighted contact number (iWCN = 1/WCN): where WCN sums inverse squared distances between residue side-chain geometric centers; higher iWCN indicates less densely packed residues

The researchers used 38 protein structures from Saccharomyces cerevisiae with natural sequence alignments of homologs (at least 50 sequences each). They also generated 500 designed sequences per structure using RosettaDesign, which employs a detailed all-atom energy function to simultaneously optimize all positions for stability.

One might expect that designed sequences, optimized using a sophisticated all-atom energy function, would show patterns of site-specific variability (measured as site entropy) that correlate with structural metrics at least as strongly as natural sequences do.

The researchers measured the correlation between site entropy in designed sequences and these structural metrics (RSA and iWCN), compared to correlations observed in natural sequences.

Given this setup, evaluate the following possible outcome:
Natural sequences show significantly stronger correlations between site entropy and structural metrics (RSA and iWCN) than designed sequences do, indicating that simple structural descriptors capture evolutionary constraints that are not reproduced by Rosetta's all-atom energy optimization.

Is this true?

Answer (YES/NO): YES